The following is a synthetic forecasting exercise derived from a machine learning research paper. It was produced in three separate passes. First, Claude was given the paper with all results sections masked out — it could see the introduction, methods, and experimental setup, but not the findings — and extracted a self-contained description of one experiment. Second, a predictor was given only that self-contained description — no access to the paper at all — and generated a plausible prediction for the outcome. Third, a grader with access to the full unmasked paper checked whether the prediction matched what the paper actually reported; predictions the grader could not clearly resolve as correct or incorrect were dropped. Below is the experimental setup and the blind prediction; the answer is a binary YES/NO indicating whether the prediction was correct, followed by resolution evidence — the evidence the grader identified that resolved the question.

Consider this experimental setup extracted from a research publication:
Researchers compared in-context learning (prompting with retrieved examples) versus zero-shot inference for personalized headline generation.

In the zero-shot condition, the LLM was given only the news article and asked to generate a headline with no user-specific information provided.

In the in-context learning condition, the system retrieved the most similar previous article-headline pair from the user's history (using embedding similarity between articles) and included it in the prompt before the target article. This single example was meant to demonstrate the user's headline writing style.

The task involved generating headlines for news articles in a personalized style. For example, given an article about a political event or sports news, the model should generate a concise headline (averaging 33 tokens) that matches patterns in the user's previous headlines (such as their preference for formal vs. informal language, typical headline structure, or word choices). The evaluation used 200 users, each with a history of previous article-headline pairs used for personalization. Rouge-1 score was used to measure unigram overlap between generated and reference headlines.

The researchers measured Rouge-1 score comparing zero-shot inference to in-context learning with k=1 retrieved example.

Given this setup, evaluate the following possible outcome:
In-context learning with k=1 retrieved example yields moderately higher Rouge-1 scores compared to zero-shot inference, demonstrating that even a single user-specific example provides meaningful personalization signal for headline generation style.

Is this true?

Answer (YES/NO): NO